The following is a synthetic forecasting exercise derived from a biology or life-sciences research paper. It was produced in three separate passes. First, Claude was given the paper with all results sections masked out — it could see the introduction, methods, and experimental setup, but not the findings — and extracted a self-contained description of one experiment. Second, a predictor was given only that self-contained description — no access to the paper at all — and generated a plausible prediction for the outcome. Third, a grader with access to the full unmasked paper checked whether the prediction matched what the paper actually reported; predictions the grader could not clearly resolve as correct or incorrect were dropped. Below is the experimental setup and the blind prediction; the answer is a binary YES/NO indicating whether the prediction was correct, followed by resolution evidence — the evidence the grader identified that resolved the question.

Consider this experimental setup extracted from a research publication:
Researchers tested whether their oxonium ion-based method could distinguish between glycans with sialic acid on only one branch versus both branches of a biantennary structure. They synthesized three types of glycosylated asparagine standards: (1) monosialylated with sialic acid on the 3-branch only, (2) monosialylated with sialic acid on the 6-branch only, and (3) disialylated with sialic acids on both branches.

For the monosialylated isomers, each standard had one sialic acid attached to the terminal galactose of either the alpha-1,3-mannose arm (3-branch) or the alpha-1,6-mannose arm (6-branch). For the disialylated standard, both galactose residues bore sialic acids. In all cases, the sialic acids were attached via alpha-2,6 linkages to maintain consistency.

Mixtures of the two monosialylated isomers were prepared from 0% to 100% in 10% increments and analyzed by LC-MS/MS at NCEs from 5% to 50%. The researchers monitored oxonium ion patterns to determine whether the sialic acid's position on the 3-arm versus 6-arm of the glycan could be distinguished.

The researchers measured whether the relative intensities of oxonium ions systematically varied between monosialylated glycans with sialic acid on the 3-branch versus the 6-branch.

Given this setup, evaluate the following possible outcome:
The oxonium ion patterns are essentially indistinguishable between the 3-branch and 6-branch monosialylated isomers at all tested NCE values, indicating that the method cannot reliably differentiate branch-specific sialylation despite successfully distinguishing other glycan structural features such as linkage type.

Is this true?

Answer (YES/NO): NO